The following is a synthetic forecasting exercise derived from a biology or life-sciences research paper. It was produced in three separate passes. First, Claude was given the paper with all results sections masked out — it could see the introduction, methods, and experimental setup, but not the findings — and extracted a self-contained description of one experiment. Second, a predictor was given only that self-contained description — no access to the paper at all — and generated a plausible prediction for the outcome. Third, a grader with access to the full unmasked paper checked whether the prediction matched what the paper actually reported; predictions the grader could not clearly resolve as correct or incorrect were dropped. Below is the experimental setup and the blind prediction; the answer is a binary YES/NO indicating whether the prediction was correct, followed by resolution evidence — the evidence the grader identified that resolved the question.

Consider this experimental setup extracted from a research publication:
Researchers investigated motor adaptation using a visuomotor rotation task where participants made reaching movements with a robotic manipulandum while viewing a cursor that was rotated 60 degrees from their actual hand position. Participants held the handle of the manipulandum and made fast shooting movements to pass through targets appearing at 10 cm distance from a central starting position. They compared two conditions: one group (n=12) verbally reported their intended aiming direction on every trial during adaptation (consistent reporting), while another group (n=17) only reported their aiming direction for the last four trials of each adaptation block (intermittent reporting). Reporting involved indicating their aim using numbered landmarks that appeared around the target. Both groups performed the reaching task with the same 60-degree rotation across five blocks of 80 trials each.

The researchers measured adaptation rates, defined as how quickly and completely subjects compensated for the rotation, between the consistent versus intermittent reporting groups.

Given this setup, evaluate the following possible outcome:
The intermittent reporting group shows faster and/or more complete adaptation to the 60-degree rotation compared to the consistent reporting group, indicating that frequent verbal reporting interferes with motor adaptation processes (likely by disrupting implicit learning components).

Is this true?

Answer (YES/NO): NO